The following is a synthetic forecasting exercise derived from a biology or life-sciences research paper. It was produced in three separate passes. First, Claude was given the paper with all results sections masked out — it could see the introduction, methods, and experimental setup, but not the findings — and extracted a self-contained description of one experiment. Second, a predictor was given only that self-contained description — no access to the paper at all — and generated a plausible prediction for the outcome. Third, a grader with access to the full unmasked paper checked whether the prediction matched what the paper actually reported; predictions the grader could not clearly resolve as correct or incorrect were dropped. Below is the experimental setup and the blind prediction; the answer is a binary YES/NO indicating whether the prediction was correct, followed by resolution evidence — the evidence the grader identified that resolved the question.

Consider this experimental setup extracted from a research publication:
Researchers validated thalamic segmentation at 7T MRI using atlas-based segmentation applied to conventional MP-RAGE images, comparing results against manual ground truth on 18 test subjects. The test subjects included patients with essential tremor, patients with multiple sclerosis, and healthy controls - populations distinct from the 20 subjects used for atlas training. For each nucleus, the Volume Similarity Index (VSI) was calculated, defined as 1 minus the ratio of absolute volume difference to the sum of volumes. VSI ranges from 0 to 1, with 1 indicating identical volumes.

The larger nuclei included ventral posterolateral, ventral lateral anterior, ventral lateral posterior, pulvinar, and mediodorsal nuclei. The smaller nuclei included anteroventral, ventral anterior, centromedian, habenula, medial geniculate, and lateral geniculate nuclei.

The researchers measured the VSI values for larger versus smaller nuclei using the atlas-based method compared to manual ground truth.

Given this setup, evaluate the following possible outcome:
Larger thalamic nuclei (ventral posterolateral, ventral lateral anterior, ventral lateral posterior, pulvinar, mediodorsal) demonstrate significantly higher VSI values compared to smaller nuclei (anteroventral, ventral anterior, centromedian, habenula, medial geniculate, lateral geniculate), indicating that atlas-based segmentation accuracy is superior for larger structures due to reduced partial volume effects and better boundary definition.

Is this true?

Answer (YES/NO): NO